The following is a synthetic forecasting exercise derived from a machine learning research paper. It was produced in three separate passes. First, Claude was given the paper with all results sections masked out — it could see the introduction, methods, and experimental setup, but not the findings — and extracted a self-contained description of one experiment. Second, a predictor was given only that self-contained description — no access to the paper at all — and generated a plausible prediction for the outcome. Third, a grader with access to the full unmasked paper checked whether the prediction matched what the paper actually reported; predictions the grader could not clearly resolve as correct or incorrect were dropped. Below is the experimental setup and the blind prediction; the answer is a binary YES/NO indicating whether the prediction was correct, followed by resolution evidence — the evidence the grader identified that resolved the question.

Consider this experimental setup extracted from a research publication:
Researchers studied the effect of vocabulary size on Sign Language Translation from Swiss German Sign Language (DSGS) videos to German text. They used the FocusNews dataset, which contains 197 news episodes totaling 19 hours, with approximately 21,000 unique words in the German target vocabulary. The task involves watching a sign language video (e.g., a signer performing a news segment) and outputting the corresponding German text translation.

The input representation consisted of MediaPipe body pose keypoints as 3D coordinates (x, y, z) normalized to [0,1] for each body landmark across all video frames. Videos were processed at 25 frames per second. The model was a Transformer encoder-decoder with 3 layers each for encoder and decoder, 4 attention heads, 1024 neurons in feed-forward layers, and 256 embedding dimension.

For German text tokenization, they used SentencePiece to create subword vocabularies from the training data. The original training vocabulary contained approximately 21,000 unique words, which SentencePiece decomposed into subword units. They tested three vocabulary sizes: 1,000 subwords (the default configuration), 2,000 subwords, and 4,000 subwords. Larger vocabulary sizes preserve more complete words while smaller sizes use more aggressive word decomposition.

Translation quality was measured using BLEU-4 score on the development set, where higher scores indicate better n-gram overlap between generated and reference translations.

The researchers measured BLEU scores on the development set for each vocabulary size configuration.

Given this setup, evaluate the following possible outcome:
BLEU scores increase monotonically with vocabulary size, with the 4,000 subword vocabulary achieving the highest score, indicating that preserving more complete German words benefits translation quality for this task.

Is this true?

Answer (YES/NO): NO